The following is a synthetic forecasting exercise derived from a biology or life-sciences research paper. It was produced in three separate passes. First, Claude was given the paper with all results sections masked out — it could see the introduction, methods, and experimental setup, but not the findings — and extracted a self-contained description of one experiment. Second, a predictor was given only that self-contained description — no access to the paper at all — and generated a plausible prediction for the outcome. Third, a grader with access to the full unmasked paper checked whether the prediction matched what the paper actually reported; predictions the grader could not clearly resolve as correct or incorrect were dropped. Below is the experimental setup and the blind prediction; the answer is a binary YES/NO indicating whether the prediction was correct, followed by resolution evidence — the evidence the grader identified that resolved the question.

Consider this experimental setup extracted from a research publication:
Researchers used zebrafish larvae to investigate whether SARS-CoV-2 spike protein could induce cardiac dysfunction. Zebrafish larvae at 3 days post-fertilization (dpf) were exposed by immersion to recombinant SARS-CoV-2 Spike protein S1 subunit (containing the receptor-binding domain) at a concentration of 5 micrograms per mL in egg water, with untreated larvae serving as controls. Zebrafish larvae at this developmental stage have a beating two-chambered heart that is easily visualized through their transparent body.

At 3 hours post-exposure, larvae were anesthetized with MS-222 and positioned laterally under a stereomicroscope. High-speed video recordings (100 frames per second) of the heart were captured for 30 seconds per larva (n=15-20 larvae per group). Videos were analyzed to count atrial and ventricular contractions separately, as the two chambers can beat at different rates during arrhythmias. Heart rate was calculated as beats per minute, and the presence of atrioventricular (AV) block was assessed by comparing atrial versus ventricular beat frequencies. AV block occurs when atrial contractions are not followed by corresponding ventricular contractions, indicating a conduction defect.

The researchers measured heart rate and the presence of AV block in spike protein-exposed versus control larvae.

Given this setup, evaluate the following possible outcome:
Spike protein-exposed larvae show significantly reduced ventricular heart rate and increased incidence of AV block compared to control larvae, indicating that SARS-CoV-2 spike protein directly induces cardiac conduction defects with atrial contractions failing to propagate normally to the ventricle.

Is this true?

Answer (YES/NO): NO